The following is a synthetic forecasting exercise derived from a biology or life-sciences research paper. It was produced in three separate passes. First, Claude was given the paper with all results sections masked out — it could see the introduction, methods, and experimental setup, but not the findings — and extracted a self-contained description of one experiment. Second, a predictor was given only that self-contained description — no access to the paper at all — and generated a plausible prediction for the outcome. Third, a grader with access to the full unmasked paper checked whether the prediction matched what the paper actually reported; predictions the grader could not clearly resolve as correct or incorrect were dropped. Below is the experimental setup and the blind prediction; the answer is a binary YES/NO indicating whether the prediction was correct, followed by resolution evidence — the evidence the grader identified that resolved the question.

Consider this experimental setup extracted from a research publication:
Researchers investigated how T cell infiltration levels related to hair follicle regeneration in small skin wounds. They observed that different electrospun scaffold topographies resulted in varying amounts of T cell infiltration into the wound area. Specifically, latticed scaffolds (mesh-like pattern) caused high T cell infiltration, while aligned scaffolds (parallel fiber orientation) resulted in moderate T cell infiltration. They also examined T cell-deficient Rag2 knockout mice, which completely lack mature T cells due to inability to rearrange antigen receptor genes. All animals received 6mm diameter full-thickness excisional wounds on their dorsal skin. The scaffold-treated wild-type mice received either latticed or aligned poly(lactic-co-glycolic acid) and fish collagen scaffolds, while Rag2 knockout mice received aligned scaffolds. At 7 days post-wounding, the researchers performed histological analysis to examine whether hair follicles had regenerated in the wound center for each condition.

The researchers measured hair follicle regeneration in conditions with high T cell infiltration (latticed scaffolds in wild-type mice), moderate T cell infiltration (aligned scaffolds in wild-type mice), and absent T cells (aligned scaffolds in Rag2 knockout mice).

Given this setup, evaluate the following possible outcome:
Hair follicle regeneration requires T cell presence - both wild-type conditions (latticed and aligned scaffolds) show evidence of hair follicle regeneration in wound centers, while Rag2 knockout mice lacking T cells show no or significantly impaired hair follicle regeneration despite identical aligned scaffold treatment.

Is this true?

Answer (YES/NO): NO